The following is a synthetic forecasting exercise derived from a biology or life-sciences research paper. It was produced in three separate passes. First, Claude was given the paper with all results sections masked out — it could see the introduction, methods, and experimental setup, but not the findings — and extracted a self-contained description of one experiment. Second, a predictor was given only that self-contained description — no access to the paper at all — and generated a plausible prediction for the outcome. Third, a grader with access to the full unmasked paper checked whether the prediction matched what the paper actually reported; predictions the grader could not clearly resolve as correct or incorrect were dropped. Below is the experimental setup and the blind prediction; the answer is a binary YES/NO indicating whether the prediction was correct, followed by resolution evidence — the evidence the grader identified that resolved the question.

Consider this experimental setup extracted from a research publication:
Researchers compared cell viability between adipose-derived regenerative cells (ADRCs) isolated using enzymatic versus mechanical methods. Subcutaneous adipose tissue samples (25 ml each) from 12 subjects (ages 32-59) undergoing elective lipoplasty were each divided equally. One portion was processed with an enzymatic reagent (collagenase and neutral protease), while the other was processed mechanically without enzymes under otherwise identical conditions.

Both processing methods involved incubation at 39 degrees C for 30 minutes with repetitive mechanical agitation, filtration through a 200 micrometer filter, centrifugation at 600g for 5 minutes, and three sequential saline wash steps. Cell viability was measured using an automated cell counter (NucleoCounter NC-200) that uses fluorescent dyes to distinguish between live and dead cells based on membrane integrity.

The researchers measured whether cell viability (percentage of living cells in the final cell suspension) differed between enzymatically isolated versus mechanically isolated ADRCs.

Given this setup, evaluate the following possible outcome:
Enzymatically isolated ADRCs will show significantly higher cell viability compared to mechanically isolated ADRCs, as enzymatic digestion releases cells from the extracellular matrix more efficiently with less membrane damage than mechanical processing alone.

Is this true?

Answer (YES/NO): YES